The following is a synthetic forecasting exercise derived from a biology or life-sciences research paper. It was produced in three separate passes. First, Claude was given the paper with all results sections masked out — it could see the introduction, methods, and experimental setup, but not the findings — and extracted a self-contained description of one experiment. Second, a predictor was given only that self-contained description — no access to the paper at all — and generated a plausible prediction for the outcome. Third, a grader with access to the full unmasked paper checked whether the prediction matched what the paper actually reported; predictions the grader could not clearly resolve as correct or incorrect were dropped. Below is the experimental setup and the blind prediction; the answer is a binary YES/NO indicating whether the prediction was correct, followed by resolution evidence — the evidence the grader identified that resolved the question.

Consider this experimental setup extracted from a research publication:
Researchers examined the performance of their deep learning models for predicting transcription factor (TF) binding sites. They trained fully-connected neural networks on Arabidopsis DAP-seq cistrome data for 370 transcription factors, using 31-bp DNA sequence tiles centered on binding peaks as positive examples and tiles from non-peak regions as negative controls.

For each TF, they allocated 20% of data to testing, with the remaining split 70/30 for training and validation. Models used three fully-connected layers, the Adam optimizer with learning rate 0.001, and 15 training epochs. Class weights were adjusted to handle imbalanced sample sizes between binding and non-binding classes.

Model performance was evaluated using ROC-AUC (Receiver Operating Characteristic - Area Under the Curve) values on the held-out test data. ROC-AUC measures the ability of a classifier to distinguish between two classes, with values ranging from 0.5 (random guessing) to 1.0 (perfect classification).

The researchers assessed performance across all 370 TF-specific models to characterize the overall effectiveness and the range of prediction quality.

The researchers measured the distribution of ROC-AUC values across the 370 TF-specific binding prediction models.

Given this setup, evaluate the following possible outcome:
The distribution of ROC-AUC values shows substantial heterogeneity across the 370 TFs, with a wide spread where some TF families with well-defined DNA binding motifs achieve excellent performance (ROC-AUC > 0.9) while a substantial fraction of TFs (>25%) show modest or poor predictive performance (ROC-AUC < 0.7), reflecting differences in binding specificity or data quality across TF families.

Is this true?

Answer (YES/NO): NO